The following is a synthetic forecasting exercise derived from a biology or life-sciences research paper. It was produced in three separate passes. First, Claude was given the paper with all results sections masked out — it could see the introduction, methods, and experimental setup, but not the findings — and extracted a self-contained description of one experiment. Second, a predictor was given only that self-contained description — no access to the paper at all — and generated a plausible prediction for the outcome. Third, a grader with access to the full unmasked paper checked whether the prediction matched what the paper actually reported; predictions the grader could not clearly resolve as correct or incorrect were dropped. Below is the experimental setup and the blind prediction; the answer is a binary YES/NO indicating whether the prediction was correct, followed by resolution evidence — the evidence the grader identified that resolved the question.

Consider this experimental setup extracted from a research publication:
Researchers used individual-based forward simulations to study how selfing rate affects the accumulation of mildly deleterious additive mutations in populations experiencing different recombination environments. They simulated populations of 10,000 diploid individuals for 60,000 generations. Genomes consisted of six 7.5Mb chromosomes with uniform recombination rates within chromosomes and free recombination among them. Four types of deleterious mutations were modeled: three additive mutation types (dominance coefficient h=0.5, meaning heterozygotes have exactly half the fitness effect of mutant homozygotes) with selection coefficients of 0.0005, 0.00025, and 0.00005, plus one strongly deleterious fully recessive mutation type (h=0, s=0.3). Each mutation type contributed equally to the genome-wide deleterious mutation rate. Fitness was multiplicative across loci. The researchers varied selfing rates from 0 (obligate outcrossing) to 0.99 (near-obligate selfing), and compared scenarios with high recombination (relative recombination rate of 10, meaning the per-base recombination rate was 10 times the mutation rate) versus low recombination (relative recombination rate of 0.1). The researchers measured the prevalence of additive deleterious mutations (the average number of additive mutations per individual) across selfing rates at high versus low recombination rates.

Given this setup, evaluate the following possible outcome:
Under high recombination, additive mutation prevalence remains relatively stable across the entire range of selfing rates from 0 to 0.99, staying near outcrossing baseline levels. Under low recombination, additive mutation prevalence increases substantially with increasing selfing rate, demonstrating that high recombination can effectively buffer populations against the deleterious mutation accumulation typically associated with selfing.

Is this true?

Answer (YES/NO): NO